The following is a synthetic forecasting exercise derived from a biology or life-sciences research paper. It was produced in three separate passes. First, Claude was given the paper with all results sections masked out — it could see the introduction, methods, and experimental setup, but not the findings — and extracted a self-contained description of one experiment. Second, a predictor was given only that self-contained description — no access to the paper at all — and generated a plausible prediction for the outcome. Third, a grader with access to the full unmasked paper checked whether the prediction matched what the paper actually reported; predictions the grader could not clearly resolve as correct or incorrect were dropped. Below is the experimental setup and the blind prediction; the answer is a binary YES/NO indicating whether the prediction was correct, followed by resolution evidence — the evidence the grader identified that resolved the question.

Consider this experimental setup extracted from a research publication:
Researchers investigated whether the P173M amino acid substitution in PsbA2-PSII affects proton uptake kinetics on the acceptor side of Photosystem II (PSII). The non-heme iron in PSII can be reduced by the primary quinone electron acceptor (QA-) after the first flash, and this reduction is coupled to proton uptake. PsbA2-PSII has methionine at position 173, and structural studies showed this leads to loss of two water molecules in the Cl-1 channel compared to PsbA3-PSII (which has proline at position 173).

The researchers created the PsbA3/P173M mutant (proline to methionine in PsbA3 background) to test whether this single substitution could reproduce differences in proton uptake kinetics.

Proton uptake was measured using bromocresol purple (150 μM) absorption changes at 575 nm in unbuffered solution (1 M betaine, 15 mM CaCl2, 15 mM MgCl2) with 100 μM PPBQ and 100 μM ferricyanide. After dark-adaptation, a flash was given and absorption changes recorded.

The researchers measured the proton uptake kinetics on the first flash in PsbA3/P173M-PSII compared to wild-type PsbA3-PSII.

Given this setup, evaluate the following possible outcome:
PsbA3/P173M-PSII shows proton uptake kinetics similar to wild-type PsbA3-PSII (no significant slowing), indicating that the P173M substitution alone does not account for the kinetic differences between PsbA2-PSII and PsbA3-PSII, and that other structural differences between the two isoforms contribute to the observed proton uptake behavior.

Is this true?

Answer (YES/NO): NO